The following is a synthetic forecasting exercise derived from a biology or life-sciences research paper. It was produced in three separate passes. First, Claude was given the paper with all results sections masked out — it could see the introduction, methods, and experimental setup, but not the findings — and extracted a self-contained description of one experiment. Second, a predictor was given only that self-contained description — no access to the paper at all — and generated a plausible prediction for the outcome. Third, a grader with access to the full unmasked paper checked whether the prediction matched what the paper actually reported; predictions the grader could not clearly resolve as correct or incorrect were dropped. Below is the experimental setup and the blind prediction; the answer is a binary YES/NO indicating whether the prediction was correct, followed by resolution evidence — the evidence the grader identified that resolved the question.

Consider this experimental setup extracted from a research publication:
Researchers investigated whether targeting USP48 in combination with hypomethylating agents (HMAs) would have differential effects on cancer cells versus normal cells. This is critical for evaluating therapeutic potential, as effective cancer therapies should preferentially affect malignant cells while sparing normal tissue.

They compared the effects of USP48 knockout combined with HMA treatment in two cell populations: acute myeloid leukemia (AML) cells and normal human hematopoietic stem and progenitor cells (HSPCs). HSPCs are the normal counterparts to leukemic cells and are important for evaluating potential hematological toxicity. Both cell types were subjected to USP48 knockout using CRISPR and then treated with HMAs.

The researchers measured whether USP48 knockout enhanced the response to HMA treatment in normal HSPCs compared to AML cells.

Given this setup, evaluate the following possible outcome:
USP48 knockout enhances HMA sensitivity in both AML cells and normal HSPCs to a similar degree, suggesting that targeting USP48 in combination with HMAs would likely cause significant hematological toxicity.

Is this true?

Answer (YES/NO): NO